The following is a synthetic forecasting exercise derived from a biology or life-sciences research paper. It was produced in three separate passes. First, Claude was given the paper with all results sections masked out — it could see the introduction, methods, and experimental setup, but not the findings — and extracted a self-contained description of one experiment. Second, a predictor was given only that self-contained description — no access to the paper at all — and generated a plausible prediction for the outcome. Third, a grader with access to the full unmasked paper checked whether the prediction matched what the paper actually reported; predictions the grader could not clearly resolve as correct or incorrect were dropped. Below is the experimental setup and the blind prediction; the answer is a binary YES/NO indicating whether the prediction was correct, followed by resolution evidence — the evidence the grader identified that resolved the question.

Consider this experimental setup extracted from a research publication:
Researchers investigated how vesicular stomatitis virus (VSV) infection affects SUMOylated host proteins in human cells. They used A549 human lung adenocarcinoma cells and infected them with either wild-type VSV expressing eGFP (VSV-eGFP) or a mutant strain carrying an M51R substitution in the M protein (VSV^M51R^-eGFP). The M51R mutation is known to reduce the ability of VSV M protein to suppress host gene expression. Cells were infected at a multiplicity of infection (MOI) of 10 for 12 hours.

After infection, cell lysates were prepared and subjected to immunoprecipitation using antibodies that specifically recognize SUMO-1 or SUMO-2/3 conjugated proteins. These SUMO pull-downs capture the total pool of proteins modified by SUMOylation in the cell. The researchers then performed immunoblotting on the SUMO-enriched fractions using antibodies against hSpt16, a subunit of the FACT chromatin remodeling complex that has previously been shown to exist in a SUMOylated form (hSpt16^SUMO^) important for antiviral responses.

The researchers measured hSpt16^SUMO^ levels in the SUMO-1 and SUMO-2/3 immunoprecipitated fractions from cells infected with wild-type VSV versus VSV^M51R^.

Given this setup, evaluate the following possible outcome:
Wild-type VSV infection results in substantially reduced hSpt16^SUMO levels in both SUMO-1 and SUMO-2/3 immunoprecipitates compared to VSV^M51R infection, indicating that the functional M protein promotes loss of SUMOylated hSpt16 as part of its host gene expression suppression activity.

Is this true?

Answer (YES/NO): YES